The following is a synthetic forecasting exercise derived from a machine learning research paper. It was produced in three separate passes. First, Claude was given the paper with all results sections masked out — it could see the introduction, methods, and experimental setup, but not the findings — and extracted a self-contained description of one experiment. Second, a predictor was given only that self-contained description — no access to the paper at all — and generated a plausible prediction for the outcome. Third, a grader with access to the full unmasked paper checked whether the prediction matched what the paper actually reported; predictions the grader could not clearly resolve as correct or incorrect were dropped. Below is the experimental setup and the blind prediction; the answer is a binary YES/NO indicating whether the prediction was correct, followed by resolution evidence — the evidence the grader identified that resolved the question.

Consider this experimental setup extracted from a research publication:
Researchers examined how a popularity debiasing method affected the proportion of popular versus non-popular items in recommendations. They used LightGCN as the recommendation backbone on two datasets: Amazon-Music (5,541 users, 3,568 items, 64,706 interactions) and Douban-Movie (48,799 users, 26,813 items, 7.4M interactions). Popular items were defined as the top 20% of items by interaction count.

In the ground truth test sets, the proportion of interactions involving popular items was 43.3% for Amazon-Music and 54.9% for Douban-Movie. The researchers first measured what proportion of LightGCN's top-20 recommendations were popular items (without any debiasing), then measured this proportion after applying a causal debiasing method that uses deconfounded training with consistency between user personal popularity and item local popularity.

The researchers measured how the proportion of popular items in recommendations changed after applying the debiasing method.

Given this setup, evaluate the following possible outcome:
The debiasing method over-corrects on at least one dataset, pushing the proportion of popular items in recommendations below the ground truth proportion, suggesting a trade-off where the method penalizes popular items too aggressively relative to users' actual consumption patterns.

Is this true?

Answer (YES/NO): NO